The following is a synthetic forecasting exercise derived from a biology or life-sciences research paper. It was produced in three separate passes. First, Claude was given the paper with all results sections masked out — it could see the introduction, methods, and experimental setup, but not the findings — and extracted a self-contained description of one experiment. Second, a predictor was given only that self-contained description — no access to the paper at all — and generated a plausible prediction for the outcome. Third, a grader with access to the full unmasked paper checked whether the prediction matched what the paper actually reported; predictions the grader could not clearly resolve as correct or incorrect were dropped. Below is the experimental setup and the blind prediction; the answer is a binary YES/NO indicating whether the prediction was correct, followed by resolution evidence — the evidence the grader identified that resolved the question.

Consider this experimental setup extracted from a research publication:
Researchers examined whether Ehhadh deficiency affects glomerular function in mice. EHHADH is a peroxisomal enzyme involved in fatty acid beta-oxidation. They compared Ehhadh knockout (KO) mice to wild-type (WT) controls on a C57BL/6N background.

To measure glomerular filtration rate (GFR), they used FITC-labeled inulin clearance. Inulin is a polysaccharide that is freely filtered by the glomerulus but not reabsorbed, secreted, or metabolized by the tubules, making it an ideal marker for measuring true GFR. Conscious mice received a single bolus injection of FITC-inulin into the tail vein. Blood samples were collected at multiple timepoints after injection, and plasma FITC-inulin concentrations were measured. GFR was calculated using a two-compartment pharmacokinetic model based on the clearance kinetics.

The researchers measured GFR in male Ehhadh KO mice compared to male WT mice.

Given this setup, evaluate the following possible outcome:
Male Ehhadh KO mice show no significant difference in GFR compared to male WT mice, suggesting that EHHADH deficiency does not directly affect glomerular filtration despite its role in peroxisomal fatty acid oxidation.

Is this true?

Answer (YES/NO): NO